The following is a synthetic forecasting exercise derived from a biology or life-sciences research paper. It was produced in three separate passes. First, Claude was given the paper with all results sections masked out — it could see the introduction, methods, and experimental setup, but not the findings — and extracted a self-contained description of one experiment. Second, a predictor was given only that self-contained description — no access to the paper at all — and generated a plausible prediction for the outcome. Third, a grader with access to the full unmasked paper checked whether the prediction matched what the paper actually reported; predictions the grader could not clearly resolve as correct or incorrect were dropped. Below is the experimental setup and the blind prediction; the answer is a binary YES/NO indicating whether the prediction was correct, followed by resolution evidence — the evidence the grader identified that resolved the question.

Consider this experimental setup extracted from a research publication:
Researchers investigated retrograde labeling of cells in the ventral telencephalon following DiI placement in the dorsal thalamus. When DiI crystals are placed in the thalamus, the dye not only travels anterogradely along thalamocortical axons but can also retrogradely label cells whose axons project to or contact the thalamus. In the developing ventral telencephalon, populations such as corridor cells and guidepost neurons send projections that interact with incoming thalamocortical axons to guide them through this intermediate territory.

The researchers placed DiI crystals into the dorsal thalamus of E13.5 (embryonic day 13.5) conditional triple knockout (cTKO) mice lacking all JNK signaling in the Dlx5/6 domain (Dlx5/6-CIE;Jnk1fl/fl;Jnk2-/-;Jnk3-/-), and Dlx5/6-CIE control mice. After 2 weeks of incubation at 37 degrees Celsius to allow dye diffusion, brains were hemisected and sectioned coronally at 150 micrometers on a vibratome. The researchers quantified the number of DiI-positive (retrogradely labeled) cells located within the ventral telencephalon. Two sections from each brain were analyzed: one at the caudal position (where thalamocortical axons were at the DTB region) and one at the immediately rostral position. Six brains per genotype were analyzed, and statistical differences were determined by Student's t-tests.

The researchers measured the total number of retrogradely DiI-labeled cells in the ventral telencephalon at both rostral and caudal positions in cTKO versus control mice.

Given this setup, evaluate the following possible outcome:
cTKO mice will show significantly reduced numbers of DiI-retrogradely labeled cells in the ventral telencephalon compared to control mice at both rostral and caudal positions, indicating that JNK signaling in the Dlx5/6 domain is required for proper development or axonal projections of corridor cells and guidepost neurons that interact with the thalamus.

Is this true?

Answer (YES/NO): YES